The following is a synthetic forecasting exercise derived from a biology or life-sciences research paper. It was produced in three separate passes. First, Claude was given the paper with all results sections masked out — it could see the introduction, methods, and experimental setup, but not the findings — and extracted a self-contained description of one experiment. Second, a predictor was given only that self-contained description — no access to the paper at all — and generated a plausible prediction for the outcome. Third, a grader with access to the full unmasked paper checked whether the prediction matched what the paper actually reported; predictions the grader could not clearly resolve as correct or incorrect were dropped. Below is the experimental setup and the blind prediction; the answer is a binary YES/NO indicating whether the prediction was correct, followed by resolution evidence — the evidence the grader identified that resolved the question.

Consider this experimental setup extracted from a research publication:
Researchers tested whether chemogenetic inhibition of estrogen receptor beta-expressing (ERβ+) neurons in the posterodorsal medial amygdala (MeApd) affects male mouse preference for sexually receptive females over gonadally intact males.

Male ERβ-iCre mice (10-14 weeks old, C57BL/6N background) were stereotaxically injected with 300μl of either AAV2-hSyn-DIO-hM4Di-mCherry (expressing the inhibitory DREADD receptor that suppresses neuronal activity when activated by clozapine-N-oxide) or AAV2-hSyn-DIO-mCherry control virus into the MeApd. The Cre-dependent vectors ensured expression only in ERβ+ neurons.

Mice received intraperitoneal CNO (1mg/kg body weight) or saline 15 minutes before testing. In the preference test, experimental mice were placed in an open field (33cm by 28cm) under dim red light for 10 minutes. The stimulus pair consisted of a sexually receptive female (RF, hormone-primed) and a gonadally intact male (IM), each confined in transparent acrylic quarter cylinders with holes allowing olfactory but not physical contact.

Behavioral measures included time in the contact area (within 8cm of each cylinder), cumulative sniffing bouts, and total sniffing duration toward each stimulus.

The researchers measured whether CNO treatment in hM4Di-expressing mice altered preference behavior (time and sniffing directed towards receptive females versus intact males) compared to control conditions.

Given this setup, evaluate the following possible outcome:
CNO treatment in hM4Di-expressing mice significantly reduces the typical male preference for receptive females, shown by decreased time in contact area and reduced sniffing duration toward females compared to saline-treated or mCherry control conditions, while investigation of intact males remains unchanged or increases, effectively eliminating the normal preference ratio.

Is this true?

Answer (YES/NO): NO